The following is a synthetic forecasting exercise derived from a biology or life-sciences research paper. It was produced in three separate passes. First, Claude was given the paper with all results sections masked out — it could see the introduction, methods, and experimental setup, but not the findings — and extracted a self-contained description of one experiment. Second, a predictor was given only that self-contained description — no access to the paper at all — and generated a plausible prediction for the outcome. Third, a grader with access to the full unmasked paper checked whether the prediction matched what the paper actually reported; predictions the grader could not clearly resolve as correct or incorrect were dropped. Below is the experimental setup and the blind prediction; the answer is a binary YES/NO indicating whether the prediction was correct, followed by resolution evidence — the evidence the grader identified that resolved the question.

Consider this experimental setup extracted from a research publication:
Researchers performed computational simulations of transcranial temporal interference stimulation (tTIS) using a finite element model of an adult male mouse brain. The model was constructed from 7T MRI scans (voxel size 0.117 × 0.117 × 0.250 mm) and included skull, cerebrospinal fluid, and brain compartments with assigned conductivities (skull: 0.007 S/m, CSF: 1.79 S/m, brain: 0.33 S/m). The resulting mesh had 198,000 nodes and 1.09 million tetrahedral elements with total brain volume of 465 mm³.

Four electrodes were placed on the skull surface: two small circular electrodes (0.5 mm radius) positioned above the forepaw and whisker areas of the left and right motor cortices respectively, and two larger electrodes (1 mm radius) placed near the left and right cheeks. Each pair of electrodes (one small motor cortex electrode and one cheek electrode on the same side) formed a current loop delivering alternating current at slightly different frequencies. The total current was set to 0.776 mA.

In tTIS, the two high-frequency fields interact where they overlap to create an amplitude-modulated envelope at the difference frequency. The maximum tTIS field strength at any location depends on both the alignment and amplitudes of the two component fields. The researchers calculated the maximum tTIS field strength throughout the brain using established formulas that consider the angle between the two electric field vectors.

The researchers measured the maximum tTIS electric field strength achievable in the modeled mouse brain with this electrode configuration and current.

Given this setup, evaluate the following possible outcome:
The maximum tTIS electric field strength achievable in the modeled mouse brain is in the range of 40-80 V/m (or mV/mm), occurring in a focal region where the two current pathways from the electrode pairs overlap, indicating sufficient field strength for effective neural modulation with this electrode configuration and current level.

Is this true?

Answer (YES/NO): NO